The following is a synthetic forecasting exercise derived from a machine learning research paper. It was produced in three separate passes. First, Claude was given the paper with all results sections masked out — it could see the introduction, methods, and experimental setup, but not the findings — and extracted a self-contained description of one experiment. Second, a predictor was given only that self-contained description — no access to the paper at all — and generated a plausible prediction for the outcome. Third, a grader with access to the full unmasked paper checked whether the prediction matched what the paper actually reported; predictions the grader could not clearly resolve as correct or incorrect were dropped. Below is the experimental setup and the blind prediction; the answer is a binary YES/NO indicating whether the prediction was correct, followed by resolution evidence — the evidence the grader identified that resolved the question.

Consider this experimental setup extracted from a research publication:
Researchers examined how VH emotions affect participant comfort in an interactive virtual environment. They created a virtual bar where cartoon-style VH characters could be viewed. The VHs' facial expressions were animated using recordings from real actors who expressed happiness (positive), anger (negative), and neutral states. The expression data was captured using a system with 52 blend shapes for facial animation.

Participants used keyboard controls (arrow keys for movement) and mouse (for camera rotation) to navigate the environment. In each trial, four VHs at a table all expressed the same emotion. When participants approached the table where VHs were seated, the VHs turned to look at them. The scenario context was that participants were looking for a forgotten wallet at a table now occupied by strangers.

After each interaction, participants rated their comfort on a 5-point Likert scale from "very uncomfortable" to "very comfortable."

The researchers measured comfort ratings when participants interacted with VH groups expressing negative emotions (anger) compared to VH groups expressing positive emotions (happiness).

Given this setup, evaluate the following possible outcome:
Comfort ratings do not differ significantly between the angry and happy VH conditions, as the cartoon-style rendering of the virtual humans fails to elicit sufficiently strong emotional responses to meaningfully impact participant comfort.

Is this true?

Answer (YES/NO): NO